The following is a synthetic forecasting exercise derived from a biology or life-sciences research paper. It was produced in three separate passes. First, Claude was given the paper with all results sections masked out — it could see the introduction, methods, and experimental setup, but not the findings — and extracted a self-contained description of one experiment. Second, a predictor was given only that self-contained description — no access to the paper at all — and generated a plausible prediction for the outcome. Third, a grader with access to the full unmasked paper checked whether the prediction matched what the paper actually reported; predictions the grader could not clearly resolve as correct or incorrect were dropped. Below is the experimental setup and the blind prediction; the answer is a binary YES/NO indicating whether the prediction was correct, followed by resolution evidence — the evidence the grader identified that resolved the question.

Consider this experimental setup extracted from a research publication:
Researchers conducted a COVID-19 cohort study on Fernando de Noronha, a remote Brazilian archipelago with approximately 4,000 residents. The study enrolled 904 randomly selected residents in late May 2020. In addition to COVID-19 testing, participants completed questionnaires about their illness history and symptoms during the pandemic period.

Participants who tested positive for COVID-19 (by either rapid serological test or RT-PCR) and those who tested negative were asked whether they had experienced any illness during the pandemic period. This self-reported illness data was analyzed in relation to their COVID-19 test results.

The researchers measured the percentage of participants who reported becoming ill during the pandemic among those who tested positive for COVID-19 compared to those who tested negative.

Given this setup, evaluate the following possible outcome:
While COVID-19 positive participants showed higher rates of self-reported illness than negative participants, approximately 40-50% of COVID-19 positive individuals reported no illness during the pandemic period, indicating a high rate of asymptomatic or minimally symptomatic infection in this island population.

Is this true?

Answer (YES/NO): YES